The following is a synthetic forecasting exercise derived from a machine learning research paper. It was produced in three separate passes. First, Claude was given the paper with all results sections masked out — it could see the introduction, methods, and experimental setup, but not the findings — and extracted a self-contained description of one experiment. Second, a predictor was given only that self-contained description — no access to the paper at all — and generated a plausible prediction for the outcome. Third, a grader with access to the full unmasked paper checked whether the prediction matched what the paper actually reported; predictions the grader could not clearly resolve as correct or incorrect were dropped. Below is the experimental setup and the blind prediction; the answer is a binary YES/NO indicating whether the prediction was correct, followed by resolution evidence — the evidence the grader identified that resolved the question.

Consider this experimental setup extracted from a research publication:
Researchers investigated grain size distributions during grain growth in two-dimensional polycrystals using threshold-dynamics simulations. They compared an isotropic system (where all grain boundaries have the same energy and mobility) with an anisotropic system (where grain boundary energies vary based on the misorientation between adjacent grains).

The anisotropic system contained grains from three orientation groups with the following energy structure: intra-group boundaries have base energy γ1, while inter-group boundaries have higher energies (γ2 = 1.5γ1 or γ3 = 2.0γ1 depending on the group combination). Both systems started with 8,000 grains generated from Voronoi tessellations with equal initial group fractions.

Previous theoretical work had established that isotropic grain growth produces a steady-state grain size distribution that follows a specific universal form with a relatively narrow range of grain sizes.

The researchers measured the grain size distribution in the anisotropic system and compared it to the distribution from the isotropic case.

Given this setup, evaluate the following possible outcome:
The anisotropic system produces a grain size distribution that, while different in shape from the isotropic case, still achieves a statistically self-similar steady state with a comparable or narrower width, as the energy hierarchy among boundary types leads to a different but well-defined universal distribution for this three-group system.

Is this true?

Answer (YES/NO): NO